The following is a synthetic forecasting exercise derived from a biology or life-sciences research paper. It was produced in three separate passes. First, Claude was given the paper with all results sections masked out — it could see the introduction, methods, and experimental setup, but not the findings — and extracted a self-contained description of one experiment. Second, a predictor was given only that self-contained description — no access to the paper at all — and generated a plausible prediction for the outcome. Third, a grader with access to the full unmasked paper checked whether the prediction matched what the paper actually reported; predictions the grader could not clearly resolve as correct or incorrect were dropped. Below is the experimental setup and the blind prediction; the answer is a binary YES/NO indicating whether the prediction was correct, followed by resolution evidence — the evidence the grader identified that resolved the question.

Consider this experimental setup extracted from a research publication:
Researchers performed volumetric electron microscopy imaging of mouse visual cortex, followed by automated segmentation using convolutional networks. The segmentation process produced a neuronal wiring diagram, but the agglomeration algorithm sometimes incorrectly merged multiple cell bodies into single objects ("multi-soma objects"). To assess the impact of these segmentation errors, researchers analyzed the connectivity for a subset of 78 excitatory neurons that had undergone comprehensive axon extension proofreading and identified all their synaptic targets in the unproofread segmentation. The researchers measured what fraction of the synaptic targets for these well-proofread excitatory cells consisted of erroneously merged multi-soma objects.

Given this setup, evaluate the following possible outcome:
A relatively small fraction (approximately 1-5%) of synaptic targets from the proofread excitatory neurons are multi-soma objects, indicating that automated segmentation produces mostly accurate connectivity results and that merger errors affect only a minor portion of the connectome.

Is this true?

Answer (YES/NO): NO